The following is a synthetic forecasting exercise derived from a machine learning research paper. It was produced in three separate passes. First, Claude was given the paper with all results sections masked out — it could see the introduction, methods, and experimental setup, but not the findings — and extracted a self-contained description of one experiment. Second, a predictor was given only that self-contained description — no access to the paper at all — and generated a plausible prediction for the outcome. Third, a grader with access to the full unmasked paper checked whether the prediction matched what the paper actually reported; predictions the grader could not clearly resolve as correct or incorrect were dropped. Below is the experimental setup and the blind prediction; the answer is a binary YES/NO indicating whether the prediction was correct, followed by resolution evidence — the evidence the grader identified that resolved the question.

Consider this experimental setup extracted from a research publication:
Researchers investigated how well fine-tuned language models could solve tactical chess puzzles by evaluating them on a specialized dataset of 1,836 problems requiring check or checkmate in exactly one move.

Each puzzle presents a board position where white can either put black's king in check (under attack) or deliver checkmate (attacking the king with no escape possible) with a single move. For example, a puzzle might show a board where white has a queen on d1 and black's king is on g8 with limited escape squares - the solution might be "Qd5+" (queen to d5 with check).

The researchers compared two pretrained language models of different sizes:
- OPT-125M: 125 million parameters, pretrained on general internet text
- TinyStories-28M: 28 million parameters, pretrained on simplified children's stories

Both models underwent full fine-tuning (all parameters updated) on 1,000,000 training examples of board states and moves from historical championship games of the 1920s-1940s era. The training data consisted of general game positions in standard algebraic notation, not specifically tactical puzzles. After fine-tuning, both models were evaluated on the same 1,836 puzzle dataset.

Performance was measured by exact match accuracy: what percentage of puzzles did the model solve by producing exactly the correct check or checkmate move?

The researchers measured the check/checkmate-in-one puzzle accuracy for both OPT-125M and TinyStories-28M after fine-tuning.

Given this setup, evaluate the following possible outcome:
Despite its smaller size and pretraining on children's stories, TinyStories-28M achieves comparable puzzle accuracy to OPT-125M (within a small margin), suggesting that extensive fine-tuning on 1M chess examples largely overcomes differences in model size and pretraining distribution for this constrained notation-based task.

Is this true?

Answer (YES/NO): NO